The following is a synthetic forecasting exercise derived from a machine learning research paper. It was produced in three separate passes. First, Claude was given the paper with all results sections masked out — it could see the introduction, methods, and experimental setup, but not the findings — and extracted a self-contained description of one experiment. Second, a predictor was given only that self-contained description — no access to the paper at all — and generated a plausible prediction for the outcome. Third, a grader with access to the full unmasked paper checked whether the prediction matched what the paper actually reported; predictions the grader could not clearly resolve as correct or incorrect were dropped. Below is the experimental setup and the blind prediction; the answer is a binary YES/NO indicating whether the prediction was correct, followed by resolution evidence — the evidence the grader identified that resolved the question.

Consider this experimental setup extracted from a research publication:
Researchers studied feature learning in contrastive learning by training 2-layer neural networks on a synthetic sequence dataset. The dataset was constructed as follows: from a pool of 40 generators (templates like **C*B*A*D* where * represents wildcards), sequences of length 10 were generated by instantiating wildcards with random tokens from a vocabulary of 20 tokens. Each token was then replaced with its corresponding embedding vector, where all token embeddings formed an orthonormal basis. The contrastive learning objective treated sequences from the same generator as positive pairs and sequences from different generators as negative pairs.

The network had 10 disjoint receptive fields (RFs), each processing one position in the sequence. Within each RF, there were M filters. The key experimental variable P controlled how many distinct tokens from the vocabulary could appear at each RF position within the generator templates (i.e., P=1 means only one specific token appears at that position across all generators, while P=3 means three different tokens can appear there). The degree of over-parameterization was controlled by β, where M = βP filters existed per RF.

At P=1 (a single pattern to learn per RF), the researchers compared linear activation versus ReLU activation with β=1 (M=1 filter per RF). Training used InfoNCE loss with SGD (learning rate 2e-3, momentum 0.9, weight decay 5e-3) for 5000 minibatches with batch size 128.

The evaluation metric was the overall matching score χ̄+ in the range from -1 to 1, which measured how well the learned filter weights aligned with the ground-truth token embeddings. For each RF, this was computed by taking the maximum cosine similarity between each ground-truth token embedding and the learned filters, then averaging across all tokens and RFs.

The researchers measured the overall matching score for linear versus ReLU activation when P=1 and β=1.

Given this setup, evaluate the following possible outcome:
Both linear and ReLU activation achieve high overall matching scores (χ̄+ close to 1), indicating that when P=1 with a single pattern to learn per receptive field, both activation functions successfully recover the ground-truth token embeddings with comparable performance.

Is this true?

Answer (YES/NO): NO